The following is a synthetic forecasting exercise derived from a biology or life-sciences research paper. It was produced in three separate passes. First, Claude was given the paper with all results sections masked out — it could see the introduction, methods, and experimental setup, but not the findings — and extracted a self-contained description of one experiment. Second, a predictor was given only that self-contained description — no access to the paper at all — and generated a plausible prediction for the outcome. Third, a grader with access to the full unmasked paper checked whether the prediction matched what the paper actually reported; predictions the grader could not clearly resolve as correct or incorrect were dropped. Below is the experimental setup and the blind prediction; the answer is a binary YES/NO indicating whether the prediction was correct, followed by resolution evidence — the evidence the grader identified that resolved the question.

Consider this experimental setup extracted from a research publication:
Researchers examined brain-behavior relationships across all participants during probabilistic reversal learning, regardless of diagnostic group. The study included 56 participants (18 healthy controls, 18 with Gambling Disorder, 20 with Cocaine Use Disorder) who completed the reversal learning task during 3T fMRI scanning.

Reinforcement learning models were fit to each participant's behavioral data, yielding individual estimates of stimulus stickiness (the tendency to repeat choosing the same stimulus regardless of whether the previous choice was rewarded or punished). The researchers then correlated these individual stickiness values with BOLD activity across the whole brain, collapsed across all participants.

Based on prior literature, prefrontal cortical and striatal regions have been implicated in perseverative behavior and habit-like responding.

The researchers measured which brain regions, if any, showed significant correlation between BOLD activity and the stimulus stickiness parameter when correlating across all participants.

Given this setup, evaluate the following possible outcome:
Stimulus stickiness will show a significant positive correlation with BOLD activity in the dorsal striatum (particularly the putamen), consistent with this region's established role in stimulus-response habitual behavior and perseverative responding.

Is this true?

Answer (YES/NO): NO